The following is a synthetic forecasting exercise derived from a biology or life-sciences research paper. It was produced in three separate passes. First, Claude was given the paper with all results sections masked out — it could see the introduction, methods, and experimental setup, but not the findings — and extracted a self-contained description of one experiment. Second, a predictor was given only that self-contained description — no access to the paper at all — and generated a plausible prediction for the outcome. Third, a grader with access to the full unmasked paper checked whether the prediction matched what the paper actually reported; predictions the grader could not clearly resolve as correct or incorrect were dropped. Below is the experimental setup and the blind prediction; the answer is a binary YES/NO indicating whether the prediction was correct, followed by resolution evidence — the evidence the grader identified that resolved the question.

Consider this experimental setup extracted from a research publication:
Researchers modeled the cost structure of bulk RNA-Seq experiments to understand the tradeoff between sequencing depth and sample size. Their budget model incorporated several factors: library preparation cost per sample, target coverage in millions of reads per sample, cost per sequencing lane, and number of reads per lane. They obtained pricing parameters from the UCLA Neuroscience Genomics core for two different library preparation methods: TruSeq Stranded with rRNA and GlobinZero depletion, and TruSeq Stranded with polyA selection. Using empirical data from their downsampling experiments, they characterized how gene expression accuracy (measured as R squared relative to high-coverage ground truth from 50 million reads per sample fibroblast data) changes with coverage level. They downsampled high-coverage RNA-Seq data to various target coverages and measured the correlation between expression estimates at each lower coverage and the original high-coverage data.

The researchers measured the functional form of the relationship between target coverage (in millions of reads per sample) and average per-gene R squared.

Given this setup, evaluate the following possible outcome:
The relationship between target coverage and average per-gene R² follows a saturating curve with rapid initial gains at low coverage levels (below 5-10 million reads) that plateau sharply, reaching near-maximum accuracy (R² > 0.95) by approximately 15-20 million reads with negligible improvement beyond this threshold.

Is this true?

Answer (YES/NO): NO